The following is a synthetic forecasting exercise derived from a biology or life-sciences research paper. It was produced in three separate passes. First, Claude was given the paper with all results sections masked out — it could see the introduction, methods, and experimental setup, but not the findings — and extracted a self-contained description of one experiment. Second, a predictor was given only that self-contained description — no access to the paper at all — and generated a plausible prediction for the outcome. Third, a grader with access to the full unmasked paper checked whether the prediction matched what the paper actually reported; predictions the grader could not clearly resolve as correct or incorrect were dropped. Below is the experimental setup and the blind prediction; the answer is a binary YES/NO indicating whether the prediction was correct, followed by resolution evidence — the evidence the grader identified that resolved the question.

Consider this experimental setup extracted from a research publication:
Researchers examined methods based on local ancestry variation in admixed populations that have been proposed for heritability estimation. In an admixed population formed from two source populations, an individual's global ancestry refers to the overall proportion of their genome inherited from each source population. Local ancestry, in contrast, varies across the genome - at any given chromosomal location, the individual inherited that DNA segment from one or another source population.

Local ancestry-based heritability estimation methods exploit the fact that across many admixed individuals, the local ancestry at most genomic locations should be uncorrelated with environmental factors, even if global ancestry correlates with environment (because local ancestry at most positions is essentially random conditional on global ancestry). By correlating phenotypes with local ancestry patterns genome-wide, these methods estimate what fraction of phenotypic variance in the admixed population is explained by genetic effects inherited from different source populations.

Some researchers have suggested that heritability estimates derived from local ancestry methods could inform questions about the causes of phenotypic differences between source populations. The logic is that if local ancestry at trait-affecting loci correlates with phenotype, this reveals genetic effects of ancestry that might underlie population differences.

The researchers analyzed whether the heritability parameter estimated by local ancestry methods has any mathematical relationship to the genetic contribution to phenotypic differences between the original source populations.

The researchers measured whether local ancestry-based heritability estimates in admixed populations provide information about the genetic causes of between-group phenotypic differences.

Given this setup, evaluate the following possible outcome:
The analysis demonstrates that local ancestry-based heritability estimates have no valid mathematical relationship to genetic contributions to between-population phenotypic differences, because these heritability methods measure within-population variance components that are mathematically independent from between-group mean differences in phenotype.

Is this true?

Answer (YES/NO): YES